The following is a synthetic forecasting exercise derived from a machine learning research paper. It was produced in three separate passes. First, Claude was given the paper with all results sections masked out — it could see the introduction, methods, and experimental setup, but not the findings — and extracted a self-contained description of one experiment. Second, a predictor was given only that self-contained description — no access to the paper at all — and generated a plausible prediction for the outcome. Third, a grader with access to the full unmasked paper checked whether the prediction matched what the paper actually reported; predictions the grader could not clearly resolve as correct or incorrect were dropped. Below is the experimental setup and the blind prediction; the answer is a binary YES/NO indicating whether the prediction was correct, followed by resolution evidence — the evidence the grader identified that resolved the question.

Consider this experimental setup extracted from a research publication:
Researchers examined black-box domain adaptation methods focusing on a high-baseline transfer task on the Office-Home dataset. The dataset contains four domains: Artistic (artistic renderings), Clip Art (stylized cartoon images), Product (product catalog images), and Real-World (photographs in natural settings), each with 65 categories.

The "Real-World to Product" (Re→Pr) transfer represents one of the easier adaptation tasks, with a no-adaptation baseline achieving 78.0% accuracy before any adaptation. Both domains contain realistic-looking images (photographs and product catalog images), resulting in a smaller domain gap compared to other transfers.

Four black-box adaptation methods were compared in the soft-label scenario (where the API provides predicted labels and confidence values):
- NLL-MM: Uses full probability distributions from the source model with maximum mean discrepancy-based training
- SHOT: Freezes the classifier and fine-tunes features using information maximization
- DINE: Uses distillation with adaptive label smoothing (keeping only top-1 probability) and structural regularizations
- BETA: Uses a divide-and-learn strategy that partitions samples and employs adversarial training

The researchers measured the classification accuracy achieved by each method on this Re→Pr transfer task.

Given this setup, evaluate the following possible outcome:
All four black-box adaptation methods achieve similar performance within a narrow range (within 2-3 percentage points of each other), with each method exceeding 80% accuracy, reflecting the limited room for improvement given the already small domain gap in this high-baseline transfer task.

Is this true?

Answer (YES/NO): NO